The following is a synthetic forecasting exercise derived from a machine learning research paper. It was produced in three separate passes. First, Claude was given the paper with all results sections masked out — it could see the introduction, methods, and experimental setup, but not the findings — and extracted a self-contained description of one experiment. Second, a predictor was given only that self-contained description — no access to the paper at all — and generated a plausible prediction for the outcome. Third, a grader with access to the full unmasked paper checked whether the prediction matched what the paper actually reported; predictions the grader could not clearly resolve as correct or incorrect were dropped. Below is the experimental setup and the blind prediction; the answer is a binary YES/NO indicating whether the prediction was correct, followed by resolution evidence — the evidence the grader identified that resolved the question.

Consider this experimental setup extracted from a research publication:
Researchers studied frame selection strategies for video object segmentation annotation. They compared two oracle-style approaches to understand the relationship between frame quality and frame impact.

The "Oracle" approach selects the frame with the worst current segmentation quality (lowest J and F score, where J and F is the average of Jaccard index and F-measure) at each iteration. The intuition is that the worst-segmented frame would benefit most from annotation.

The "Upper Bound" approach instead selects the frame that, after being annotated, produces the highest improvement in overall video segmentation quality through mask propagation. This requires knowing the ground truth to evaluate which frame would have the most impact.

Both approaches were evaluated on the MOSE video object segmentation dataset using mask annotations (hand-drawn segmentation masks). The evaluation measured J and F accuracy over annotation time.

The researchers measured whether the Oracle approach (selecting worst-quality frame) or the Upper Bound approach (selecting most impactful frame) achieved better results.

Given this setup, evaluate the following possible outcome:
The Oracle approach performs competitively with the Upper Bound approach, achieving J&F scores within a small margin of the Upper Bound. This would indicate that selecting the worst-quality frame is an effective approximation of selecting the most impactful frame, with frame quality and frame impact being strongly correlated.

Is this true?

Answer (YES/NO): NO